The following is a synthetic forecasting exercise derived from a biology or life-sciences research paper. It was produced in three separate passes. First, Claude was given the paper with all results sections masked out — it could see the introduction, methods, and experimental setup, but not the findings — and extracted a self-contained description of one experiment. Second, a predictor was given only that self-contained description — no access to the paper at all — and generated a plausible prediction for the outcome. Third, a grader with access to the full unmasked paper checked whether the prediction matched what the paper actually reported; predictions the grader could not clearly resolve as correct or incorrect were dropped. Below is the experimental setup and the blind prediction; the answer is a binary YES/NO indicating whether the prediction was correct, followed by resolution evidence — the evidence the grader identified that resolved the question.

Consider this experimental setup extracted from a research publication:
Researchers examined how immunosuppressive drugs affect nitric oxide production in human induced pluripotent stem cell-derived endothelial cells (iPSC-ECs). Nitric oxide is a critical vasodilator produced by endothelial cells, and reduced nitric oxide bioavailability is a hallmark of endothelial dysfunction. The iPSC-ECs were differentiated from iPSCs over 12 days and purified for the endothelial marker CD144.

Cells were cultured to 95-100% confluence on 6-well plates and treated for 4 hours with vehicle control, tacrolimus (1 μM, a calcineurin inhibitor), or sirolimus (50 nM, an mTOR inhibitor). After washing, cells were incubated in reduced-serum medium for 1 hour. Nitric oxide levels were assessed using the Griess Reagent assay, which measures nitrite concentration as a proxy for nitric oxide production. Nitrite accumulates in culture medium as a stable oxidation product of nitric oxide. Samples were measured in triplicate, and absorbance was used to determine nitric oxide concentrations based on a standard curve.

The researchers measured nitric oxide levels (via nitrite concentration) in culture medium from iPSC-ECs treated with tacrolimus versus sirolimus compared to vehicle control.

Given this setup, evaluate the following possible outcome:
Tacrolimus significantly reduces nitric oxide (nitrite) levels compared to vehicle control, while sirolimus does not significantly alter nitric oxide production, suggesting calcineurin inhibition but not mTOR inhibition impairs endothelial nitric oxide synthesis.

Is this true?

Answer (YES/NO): NO